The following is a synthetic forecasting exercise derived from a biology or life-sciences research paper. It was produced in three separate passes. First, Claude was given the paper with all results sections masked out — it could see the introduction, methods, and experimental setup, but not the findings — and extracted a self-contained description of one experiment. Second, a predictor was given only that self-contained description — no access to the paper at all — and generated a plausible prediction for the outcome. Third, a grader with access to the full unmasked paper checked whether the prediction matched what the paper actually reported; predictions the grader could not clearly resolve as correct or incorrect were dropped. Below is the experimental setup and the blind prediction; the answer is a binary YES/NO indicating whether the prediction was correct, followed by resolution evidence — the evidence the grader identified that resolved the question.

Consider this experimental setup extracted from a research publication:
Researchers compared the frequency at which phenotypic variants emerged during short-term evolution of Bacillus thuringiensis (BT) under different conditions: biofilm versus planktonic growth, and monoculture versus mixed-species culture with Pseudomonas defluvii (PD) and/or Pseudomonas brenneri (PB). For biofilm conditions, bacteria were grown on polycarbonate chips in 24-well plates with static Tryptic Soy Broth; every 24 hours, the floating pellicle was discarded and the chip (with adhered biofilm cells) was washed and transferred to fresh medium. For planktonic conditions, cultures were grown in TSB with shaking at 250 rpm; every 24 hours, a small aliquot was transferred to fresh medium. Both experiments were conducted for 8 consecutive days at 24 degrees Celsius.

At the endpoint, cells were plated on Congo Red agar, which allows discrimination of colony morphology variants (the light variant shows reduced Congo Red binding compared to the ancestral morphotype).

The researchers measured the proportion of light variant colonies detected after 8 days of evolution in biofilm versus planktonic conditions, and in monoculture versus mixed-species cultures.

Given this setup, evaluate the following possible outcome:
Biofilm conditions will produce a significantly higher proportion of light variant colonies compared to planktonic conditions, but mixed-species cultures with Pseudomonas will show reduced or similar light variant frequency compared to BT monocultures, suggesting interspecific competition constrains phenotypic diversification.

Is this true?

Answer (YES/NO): NO